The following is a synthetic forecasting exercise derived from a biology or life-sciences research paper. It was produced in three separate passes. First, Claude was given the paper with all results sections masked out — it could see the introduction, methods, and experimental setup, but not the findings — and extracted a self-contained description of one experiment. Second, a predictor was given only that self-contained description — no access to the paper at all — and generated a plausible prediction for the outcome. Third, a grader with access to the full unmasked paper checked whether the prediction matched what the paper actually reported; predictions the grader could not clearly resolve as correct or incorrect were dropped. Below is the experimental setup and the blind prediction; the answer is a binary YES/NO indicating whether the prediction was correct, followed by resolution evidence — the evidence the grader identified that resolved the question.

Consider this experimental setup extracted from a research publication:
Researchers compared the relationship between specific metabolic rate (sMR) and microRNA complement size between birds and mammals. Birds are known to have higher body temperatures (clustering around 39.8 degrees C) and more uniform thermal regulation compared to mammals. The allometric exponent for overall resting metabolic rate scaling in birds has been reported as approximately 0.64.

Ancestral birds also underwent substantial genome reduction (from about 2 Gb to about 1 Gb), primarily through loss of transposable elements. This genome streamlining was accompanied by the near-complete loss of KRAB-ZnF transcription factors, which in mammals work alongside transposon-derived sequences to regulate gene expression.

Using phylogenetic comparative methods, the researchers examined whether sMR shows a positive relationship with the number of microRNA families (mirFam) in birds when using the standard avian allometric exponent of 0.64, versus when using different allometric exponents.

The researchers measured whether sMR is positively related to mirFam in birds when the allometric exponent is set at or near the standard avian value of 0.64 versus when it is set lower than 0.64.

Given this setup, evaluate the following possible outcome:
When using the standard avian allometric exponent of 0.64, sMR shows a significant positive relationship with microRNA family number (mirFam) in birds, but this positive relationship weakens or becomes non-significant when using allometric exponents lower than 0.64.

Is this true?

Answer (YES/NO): NO